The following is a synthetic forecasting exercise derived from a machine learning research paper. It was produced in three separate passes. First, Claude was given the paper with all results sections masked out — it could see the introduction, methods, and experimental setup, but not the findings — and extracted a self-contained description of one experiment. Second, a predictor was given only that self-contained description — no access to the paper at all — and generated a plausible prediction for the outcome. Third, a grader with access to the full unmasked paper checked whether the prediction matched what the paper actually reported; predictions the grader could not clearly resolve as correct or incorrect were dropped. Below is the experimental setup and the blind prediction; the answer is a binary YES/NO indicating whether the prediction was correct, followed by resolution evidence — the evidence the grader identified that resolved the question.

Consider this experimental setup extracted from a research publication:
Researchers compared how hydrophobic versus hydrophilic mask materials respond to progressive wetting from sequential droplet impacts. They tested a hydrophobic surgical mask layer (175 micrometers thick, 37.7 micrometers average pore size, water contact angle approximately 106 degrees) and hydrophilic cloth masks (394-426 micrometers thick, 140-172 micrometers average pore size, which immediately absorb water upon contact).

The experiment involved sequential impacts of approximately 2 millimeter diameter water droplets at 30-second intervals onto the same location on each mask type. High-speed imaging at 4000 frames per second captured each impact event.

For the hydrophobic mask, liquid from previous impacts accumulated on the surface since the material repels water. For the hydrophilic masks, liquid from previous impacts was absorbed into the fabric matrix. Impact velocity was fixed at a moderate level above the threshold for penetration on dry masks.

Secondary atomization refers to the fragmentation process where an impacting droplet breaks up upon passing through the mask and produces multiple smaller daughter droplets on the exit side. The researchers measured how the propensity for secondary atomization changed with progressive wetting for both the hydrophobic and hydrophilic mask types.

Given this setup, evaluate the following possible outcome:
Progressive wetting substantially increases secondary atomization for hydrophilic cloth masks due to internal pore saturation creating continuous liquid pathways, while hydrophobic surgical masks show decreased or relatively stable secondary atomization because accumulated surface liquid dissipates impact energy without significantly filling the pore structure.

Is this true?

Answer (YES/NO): NO